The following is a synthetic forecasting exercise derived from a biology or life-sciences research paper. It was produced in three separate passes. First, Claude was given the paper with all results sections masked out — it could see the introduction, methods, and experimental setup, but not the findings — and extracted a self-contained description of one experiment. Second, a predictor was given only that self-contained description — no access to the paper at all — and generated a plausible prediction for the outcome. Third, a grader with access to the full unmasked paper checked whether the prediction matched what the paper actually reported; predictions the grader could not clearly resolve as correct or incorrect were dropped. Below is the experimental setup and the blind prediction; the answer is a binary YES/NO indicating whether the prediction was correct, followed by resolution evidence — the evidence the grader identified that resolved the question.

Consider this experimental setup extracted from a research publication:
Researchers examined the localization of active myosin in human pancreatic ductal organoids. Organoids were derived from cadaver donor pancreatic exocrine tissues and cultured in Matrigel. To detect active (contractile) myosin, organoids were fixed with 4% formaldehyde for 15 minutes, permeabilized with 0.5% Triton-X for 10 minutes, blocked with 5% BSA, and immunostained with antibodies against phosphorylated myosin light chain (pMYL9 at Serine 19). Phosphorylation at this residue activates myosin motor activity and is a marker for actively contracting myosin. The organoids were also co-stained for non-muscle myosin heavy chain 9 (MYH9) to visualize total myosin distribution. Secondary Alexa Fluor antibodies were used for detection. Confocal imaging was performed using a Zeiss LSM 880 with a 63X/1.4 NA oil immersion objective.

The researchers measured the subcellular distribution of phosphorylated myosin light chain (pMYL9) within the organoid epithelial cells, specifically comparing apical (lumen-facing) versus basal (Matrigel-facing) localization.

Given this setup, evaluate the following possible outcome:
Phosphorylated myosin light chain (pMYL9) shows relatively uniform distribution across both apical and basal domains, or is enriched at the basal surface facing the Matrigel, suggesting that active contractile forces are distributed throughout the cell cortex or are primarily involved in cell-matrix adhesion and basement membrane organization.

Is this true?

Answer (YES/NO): YES